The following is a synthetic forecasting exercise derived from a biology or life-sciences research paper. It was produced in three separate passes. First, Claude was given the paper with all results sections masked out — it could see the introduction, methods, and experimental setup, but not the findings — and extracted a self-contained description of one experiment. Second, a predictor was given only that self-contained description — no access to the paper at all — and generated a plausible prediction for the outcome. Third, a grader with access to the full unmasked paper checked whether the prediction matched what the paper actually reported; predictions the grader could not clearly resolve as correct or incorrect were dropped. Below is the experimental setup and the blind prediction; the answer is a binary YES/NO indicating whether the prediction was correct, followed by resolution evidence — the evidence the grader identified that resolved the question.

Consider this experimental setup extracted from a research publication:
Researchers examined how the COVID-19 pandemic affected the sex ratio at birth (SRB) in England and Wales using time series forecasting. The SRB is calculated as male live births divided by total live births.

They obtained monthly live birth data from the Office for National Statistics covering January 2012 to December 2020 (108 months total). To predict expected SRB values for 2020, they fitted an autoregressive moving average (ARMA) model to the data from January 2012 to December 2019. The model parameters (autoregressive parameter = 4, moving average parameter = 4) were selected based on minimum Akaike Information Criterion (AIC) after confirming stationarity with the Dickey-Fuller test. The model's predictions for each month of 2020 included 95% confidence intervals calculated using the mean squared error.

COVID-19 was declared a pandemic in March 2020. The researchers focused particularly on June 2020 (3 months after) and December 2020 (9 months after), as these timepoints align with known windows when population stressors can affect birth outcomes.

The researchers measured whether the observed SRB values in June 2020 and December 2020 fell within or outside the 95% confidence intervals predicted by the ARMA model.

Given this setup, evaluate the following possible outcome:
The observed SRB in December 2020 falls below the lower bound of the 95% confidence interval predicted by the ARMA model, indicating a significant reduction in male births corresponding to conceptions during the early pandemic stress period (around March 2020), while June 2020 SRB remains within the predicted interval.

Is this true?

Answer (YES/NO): NO